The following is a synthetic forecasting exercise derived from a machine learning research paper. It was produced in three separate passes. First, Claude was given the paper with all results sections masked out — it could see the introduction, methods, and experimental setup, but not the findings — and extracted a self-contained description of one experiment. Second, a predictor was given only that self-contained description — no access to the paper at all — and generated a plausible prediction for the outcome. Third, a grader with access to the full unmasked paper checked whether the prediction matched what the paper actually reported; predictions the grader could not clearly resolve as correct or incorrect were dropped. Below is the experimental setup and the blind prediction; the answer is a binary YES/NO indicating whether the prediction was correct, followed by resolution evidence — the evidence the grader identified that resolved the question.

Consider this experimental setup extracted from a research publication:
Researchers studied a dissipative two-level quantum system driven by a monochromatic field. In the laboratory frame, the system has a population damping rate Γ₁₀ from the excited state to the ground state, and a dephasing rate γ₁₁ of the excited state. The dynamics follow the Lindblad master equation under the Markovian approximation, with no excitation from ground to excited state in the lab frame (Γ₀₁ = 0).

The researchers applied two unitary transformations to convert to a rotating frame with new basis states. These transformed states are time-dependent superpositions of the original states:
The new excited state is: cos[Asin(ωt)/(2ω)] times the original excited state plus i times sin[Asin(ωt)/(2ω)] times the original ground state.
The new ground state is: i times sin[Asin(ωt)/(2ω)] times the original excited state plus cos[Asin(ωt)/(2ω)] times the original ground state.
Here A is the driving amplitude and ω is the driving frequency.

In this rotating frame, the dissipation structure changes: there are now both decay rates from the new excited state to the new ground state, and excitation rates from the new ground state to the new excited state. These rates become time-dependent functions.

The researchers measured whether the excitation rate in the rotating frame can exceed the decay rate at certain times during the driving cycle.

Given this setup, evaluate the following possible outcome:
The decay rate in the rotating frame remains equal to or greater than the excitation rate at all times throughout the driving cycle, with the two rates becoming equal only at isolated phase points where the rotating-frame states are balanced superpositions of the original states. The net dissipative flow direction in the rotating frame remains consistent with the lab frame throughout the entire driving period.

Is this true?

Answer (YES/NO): NO